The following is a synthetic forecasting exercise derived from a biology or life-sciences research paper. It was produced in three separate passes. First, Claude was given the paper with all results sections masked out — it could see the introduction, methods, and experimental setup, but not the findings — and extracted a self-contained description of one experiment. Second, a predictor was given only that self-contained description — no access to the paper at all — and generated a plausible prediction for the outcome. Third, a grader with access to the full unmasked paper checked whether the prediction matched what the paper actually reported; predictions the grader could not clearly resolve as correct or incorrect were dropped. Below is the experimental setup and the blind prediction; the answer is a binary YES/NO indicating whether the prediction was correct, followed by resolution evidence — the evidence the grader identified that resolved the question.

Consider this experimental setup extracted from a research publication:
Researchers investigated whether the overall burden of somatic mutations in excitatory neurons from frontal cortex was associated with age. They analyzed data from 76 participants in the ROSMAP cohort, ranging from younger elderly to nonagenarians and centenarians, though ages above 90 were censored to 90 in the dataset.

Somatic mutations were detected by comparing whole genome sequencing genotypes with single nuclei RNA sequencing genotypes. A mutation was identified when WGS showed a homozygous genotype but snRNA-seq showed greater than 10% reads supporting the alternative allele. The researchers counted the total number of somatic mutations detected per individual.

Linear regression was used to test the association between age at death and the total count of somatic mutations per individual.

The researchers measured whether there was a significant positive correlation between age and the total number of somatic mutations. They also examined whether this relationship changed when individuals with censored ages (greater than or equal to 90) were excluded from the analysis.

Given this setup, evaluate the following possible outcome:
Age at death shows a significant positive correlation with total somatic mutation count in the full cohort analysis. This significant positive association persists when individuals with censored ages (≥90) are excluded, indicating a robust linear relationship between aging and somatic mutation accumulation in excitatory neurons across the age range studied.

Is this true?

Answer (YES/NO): NO